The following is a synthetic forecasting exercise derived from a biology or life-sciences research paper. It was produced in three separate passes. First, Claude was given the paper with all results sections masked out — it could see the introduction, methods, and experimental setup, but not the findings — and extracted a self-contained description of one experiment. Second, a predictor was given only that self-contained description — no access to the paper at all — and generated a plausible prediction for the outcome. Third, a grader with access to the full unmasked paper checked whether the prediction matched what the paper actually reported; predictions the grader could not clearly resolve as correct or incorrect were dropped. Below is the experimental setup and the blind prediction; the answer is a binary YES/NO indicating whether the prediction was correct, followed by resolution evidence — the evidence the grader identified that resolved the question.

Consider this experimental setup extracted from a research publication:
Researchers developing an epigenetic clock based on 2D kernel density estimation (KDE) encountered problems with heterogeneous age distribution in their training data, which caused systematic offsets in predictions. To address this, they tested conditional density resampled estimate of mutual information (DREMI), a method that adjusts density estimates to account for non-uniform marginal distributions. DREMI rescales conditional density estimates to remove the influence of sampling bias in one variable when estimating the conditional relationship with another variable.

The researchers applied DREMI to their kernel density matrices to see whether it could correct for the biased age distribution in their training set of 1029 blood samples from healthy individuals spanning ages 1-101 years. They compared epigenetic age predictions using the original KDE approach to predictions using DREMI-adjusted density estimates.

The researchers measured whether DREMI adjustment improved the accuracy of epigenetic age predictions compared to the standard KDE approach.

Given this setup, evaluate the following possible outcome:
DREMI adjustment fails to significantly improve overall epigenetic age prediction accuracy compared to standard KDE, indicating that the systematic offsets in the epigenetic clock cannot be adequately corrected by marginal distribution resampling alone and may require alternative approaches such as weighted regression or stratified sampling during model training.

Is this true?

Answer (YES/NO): YES